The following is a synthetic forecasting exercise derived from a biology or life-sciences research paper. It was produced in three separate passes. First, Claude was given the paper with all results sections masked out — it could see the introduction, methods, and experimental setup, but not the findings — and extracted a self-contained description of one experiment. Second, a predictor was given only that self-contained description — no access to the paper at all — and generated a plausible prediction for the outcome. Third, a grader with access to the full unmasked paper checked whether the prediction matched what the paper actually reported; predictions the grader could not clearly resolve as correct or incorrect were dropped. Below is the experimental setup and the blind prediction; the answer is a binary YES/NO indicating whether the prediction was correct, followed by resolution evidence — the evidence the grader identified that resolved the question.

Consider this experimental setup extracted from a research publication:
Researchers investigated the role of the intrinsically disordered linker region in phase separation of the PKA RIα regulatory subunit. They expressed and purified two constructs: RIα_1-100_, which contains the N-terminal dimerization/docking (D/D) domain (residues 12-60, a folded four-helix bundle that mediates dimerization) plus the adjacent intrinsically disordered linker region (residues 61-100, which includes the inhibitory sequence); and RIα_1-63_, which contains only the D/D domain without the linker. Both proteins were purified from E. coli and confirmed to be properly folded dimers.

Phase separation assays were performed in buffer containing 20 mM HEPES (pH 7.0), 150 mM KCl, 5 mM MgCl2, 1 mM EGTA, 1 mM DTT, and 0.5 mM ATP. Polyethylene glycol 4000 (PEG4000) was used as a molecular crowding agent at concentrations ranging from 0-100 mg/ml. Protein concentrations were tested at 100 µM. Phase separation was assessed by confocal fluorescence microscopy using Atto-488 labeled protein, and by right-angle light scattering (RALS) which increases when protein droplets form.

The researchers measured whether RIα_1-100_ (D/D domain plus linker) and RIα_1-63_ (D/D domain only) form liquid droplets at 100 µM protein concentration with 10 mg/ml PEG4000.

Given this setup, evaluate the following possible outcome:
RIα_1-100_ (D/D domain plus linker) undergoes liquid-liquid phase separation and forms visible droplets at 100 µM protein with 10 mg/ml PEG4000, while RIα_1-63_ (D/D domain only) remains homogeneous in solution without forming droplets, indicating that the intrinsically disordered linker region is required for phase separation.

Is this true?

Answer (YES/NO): YES